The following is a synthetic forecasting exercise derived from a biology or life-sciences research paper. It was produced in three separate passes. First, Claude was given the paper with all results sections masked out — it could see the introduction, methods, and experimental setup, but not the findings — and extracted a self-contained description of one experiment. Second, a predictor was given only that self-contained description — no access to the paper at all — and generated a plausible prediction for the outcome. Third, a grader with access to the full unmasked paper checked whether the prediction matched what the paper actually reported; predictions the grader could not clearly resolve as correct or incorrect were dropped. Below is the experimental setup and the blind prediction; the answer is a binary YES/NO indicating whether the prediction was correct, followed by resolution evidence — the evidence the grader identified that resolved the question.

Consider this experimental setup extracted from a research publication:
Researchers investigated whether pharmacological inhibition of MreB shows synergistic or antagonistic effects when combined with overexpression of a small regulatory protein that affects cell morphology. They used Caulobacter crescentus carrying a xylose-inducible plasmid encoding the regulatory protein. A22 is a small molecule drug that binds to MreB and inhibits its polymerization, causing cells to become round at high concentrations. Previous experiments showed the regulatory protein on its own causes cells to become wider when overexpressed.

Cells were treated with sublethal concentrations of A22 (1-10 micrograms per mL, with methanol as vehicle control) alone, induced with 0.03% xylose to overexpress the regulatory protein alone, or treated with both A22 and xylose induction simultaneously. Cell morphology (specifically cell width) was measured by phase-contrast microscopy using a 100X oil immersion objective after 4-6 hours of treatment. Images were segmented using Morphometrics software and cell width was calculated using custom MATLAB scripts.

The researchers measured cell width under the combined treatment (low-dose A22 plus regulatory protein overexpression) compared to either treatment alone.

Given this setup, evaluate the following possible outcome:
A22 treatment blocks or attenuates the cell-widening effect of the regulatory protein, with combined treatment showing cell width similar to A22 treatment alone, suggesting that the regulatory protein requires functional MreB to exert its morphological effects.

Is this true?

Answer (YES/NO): NO